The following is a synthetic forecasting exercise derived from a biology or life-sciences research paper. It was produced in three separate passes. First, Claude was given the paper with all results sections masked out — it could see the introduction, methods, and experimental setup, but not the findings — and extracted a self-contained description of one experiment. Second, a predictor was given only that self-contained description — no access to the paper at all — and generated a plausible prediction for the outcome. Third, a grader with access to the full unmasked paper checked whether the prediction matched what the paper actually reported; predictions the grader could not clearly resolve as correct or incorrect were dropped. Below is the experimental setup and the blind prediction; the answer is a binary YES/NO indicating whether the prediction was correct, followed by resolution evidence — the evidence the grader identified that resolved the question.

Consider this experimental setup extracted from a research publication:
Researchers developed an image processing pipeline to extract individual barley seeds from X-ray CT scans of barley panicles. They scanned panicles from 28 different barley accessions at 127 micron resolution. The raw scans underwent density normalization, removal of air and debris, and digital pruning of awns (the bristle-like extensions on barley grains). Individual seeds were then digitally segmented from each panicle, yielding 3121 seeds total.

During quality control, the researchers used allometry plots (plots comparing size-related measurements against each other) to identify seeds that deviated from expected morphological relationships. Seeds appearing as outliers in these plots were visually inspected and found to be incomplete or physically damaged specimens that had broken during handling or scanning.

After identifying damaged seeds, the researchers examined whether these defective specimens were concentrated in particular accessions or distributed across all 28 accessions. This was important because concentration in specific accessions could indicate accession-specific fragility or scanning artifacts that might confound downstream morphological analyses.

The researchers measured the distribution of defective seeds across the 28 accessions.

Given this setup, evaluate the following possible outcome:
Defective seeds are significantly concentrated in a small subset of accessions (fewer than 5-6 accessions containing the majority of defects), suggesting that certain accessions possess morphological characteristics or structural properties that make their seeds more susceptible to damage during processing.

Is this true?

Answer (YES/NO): NO